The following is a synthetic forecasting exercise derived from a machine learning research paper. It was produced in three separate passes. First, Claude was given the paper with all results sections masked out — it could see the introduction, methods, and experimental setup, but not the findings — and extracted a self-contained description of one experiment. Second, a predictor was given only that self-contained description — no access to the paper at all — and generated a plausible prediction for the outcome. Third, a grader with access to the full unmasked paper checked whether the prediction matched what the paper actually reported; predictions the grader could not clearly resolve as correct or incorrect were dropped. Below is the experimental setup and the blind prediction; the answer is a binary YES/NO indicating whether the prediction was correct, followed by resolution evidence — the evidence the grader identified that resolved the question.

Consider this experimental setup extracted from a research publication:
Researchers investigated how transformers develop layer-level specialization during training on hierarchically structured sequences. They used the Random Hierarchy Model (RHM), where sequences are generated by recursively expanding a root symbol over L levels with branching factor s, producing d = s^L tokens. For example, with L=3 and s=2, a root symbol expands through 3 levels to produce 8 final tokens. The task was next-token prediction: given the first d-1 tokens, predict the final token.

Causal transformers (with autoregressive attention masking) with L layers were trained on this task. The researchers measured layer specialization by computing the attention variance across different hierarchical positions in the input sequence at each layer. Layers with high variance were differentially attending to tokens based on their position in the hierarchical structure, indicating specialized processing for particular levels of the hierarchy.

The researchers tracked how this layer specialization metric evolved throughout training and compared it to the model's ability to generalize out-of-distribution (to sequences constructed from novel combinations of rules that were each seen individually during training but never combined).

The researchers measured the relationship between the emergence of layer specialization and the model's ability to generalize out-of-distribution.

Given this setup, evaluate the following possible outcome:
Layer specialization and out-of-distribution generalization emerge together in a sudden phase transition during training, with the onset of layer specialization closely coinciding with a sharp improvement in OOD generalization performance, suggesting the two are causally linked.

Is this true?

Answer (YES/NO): NO